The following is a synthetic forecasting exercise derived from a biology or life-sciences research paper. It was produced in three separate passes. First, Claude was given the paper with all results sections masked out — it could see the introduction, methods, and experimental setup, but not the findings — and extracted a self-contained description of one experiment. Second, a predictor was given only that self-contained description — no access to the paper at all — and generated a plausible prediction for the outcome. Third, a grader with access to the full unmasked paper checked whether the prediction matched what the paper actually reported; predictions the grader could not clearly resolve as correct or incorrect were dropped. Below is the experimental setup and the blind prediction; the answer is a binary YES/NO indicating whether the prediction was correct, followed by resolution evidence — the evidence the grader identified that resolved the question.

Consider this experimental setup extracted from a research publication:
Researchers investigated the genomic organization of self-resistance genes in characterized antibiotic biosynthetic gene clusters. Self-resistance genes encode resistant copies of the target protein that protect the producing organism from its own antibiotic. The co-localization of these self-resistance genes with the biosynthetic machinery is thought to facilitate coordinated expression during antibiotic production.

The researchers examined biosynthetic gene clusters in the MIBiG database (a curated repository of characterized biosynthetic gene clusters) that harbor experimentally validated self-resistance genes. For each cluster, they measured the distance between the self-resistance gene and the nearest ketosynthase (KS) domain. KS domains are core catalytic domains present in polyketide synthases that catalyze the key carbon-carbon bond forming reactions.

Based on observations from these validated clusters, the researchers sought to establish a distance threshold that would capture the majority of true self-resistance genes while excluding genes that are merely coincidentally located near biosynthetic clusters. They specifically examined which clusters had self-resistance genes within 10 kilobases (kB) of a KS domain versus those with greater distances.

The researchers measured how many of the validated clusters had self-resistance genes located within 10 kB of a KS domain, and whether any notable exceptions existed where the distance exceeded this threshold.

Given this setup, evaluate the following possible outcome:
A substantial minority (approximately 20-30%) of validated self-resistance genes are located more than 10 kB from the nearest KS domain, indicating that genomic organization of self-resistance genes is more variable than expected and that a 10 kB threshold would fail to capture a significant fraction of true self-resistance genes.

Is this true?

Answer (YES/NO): NO